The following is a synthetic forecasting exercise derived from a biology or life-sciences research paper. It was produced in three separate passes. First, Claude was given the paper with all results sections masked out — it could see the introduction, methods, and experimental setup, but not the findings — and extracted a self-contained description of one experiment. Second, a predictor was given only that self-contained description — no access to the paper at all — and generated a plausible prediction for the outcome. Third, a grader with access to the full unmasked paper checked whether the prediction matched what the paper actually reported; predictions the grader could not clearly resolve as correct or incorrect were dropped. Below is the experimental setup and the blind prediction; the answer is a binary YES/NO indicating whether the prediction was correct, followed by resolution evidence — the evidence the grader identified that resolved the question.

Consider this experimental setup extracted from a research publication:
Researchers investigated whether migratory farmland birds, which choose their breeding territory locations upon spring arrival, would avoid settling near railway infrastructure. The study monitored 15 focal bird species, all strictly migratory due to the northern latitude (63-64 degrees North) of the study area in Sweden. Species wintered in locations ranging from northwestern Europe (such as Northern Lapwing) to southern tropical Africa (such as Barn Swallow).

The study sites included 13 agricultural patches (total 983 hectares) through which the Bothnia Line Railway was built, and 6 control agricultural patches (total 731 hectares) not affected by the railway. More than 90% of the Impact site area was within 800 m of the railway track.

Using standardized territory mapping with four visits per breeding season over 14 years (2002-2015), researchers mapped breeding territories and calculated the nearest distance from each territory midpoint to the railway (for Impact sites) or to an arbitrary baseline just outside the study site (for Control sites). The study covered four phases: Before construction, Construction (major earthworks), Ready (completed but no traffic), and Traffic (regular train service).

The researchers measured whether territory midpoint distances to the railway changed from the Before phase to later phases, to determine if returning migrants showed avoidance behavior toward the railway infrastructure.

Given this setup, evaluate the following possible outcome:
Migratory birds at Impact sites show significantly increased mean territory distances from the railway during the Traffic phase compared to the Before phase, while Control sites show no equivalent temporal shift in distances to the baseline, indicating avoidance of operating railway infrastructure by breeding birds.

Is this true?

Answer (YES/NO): NO